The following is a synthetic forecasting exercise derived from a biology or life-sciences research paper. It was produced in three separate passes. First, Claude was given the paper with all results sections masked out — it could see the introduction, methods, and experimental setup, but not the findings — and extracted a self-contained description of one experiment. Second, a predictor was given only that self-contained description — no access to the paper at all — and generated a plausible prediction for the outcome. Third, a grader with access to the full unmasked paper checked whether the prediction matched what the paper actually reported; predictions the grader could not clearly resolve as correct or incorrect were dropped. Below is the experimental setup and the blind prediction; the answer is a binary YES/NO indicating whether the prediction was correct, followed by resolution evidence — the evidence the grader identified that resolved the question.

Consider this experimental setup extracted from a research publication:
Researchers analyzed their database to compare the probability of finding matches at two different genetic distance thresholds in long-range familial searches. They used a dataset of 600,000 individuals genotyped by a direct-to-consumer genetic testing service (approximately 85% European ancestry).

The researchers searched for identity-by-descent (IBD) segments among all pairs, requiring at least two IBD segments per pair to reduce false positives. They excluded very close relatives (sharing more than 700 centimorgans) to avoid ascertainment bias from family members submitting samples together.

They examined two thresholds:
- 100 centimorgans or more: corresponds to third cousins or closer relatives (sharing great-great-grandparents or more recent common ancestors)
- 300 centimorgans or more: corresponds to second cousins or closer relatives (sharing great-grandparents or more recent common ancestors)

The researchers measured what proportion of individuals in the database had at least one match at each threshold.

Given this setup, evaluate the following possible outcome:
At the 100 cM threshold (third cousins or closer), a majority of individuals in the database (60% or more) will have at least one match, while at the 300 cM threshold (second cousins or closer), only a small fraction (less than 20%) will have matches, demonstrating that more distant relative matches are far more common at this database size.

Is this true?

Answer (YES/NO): NO